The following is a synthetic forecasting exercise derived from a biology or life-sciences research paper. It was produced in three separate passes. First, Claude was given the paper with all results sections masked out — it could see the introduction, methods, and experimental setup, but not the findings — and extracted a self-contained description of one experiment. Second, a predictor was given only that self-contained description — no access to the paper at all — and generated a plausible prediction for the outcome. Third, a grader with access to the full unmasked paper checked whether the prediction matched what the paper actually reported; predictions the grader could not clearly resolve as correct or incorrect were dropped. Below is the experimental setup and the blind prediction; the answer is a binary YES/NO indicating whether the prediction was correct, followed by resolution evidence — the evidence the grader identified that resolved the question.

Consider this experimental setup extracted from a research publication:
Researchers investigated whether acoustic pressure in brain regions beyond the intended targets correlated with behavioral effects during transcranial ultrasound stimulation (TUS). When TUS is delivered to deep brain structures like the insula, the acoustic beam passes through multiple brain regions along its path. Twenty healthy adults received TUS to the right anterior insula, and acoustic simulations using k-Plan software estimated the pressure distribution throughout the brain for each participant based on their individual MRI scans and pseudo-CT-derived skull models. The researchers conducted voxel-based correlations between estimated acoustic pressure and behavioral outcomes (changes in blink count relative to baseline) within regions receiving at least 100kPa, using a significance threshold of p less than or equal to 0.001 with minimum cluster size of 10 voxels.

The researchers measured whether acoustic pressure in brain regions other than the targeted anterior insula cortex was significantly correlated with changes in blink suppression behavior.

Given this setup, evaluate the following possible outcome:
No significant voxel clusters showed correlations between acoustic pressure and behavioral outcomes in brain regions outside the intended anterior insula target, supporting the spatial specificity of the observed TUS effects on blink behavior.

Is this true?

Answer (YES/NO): YES